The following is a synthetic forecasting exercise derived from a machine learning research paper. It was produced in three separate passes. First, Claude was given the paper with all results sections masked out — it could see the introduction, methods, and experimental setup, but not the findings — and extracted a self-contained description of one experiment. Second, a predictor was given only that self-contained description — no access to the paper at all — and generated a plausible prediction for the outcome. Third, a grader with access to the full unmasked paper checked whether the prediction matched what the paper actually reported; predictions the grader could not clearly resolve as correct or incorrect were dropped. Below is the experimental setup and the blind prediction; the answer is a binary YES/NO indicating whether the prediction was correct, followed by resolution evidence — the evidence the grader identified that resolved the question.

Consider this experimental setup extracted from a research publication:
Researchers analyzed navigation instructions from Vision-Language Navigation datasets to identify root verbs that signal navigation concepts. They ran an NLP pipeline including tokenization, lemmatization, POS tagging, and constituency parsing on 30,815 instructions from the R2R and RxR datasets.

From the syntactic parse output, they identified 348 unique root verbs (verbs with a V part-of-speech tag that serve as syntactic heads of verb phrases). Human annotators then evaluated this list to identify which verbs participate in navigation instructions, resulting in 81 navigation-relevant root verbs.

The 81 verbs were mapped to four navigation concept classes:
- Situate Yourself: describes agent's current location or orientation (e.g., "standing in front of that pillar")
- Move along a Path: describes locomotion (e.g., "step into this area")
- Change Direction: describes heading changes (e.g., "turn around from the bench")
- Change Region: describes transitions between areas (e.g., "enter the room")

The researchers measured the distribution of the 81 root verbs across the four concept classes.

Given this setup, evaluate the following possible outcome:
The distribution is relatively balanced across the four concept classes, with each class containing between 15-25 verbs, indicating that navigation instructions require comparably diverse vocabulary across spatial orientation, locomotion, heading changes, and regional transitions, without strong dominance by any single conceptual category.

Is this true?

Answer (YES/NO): NO